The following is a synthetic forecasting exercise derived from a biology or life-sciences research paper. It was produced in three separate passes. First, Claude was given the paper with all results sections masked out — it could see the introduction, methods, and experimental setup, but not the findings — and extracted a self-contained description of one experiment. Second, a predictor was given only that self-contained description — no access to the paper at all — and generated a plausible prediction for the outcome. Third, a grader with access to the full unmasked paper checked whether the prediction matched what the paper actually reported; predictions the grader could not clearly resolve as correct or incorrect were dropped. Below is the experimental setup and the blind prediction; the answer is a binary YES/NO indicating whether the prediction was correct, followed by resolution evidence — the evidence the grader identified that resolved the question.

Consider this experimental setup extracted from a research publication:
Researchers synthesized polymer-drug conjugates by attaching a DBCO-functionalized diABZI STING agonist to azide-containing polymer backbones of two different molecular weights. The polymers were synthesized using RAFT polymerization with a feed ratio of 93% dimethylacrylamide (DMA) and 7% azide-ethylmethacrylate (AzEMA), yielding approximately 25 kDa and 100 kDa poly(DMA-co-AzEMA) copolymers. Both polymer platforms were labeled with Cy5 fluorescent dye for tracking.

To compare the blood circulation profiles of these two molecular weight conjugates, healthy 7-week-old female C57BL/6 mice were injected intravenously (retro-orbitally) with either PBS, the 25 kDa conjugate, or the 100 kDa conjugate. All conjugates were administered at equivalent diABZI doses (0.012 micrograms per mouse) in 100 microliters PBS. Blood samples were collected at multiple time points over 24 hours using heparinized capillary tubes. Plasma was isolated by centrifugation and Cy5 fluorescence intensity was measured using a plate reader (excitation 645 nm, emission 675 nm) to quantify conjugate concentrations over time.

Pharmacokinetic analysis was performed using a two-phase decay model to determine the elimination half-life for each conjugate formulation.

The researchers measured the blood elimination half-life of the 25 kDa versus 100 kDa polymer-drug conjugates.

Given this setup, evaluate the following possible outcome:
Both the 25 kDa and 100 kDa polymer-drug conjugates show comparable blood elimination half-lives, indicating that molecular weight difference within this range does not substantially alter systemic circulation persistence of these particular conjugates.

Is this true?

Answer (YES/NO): NO